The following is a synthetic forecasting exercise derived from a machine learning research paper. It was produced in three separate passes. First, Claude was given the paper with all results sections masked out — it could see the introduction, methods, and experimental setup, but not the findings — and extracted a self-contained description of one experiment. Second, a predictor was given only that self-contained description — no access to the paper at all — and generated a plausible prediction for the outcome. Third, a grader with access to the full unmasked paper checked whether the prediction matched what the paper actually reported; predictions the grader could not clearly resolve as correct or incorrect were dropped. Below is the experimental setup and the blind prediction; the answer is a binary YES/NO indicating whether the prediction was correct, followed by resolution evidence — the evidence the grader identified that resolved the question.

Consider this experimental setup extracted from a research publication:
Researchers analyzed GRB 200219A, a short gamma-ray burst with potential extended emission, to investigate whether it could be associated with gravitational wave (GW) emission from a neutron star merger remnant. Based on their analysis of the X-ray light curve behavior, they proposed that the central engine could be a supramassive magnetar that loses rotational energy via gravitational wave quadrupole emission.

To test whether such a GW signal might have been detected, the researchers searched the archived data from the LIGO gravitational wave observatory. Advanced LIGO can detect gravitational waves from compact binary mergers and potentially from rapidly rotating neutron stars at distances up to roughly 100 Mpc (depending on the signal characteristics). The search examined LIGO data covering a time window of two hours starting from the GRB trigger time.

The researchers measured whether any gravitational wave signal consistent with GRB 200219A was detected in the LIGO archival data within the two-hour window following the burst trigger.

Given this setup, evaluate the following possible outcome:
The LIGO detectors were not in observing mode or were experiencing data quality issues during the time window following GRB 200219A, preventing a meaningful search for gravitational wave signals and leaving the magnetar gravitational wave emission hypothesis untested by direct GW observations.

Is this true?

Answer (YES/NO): NO